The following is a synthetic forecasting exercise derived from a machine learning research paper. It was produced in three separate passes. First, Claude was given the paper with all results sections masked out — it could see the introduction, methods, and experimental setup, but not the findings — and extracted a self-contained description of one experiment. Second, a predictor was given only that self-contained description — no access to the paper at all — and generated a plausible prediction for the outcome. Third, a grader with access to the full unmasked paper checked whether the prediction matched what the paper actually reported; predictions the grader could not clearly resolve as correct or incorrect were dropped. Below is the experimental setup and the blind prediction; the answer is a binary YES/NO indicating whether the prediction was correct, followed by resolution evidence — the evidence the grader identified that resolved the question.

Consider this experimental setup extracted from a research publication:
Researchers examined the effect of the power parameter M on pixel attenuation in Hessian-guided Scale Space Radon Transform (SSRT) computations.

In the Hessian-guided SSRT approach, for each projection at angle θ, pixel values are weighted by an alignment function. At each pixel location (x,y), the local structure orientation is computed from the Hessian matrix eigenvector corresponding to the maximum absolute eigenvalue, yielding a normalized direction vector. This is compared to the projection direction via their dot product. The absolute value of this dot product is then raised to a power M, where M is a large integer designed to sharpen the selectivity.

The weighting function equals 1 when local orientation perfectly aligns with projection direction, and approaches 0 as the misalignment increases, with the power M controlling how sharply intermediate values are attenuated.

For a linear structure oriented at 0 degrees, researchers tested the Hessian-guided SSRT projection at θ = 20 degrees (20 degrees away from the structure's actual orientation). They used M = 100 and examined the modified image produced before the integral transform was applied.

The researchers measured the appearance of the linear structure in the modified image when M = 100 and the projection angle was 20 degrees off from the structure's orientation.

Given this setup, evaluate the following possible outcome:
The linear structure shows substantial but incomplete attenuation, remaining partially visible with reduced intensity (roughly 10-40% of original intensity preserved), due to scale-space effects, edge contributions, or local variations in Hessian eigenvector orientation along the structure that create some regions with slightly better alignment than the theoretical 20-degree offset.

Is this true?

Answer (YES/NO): NO